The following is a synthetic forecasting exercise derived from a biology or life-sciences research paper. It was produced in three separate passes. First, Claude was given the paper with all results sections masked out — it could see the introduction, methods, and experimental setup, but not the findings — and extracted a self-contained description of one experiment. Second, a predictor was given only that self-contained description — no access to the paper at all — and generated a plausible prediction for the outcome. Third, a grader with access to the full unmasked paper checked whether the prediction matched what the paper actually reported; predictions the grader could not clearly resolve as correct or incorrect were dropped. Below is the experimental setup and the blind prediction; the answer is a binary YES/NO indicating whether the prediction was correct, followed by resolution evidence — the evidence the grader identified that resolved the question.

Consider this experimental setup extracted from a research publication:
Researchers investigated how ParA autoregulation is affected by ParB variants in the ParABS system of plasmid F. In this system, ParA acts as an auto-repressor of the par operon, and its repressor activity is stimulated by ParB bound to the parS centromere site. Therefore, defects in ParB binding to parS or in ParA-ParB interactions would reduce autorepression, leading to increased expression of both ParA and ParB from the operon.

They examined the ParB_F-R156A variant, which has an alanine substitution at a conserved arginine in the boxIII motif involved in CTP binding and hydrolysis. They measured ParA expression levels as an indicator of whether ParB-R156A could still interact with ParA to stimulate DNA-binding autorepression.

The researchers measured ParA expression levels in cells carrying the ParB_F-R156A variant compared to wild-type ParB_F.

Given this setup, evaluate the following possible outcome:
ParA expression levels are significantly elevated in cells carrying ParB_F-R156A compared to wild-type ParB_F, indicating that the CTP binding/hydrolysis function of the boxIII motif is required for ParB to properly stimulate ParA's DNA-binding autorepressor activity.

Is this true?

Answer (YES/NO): NO